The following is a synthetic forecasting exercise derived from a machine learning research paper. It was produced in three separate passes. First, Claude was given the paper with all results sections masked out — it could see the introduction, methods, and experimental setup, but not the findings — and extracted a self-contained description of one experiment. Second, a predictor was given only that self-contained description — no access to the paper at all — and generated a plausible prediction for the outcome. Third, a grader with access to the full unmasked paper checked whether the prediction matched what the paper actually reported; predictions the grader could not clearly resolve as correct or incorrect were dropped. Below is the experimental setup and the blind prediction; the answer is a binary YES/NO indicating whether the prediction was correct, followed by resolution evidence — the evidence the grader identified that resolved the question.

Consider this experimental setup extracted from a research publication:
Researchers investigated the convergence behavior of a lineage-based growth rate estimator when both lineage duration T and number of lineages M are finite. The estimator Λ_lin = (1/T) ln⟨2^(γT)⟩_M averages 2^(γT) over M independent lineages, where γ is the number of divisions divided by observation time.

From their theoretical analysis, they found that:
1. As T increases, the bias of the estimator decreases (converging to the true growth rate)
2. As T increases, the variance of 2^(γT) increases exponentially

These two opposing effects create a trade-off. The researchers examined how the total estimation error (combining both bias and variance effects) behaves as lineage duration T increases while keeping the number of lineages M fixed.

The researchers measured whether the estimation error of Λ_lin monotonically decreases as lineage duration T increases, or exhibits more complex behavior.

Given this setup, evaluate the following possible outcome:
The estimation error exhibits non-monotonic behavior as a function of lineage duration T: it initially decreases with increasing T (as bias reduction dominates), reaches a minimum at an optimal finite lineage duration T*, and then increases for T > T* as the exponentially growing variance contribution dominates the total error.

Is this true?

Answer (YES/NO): YES